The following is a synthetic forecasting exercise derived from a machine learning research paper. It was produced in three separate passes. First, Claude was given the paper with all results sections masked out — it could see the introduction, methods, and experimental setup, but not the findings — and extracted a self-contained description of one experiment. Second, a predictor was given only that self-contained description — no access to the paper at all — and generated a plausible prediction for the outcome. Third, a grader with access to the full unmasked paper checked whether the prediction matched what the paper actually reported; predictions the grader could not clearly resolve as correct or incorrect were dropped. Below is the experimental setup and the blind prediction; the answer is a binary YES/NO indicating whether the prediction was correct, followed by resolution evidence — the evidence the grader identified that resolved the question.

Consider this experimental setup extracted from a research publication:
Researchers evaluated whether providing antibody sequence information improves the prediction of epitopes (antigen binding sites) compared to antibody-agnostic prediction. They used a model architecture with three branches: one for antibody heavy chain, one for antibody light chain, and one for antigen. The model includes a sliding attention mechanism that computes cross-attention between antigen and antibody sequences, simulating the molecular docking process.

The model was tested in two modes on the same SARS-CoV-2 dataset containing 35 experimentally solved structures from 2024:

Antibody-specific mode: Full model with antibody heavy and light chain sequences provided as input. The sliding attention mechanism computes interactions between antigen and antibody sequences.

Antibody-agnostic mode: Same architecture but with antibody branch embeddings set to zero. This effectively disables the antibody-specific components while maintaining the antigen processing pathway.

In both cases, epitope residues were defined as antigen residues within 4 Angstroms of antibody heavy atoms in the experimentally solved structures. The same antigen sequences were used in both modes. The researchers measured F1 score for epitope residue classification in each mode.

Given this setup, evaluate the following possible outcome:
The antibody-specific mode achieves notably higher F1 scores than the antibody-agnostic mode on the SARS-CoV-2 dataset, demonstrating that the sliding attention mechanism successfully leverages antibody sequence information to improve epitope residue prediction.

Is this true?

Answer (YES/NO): YES